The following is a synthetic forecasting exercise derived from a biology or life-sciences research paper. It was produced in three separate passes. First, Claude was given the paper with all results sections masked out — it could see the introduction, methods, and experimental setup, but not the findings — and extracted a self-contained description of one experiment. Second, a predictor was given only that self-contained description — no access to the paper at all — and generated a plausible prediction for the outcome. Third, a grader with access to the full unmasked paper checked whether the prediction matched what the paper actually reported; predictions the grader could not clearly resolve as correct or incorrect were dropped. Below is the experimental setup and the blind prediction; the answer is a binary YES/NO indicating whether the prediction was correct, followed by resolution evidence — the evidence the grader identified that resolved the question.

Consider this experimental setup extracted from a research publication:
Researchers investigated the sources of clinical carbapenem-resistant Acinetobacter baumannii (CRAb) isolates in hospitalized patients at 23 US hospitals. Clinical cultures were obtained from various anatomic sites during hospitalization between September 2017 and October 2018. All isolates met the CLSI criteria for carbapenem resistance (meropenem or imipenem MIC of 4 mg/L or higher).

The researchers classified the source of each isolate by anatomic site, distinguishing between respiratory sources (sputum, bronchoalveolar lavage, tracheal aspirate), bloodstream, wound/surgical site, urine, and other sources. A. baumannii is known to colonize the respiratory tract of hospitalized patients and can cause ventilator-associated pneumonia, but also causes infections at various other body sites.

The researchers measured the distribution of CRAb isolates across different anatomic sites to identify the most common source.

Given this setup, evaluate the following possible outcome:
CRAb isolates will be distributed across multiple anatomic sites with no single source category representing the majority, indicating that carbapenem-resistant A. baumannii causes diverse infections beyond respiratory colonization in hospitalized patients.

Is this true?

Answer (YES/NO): NO